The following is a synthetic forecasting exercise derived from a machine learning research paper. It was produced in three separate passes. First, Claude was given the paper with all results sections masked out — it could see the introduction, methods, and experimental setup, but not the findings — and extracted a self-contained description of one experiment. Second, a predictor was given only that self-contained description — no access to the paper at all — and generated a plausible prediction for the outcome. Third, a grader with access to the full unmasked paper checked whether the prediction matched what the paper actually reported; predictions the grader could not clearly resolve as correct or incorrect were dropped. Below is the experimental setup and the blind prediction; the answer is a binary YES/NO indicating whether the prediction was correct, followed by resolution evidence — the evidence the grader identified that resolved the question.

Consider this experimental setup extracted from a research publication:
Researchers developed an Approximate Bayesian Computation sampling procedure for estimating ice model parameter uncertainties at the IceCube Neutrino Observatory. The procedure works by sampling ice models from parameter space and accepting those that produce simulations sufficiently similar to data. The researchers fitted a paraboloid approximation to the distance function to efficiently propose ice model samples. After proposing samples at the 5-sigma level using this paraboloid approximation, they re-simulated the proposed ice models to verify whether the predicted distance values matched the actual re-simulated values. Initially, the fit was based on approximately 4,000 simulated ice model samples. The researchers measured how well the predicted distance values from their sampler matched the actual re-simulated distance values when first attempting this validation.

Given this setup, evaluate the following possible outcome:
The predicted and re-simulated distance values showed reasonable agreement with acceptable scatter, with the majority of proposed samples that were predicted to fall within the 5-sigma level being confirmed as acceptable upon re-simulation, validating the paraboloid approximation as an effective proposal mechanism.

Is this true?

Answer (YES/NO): NO